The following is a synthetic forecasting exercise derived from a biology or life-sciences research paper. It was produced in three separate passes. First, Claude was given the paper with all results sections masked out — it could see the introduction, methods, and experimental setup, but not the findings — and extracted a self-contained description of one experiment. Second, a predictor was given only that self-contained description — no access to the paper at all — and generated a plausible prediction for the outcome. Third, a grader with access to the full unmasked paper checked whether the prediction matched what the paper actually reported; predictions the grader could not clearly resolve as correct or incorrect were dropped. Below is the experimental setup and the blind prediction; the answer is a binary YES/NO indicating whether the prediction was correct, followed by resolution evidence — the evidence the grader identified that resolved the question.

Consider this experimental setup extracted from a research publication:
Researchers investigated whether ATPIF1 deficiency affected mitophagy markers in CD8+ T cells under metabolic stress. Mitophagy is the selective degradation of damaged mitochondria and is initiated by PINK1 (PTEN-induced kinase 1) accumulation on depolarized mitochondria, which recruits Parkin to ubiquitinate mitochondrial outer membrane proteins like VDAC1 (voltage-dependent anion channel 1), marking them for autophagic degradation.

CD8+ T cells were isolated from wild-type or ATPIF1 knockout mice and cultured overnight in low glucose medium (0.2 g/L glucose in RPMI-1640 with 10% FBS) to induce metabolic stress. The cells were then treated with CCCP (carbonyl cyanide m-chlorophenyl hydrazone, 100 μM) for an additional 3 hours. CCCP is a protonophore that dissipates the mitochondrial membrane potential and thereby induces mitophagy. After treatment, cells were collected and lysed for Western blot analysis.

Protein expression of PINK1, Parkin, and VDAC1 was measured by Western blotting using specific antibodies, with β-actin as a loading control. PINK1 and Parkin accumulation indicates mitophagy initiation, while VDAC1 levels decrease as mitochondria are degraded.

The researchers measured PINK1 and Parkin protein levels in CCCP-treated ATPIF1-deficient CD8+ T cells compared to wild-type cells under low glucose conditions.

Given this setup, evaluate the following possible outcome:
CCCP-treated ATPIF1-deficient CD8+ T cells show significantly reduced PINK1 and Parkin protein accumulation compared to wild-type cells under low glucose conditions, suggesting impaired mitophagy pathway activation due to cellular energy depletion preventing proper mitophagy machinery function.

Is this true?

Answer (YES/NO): NO